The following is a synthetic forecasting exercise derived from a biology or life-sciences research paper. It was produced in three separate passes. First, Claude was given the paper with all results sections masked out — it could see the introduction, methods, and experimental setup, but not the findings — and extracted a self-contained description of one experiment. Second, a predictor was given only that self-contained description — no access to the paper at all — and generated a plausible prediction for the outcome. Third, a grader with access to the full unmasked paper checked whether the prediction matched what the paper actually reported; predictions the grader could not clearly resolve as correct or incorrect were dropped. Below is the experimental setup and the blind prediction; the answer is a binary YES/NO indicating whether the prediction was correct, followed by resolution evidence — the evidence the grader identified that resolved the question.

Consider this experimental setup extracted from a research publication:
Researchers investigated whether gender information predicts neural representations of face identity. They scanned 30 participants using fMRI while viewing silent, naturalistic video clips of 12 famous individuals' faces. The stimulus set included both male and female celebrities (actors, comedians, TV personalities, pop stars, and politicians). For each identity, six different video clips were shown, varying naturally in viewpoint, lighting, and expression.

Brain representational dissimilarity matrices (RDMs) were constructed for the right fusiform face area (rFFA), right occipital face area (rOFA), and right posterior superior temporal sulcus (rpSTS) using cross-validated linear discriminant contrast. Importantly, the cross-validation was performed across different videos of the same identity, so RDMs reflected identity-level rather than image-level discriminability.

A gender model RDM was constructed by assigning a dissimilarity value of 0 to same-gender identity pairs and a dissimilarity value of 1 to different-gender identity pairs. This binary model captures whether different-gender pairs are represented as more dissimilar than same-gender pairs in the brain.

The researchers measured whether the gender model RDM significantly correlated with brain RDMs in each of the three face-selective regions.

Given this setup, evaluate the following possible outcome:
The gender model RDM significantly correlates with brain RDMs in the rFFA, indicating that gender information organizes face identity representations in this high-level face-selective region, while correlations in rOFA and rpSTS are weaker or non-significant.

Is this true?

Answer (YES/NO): YES